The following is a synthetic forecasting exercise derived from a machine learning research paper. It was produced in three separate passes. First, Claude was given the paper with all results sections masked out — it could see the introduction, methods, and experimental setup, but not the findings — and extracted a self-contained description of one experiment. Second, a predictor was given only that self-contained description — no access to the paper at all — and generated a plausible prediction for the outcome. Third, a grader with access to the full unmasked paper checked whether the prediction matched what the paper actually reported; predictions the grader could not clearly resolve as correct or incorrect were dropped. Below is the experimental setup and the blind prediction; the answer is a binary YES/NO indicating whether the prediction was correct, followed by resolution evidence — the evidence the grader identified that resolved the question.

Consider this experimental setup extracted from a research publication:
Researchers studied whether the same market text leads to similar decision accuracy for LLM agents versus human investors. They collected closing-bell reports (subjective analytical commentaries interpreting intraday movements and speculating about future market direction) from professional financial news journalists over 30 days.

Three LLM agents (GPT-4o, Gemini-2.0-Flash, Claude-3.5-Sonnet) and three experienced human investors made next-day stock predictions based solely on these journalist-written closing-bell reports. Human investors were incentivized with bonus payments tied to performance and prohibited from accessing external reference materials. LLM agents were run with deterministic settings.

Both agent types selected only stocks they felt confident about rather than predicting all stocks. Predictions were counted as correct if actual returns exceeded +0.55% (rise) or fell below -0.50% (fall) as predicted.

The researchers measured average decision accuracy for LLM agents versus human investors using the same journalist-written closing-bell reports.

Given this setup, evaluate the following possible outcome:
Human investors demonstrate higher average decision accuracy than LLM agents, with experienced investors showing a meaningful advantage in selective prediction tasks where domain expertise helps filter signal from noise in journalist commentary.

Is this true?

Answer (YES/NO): NO